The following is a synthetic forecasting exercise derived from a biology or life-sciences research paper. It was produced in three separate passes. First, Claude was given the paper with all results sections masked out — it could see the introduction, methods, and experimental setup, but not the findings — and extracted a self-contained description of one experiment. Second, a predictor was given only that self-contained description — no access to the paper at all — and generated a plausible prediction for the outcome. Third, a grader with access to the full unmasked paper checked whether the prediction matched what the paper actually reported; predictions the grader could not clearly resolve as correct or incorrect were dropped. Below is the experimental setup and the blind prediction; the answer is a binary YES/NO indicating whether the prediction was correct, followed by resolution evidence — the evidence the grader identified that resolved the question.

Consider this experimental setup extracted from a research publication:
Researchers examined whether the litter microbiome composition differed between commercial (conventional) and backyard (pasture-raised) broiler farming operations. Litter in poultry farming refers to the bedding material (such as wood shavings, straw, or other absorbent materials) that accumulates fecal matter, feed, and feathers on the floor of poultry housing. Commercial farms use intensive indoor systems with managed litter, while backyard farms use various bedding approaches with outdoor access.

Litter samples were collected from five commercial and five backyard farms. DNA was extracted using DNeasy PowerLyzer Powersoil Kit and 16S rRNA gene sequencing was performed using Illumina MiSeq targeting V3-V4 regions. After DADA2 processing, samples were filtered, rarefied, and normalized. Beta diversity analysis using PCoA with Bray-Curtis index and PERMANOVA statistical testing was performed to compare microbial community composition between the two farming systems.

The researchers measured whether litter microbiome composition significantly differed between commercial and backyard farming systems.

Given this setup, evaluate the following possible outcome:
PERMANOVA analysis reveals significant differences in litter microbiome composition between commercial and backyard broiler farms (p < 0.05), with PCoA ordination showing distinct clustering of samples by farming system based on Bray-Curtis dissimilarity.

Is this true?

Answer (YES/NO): YES